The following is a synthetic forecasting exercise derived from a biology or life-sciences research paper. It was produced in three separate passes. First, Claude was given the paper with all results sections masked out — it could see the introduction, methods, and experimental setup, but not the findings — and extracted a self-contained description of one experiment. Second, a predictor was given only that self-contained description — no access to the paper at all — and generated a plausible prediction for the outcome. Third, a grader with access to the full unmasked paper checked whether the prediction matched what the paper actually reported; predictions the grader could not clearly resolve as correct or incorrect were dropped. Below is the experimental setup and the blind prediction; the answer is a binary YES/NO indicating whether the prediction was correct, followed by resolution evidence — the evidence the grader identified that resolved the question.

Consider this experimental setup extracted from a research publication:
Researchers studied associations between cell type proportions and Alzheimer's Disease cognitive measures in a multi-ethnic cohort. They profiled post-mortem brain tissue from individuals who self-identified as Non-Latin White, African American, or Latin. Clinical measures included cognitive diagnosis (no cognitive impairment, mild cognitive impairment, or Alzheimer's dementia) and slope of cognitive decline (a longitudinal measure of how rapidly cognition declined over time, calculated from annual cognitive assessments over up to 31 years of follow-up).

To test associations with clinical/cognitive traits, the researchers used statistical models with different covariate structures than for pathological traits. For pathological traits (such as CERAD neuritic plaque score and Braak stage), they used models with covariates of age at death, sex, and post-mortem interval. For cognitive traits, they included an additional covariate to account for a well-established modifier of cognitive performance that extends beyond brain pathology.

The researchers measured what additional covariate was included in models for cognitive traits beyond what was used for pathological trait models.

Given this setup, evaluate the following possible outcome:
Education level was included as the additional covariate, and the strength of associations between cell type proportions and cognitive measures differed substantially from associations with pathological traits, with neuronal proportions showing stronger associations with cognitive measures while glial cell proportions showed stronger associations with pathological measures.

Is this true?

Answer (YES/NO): NO